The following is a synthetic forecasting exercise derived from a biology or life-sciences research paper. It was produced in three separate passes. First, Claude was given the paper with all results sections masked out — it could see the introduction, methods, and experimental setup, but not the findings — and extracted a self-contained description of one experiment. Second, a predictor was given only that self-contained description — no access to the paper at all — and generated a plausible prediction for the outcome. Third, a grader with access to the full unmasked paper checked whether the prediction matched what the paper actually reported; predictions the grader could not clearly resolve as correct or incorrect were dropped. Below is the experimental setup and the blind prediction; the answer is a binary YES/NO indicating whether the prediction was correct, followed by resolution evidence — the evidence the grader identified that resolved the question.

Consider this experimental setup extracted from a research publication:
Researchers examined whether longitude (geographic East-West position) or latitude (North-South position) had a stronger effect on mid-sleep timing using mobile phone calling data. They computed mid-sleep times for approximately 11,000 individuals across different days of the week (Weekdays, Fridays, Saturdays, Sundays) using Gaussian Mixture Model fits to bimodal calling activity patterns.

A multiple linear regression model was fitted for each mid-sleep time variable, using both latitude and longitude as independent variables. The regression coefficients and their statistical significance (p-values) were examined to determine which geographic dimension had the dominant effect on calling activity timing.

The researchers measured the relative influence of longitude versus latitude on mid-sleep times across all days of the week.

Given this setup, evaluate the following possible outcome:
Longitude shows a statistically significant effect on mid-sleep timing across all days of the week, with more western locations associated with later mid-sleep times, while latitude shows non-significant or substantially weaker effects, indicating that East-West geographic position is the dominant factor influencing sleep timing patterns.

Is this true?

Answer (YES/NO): YES